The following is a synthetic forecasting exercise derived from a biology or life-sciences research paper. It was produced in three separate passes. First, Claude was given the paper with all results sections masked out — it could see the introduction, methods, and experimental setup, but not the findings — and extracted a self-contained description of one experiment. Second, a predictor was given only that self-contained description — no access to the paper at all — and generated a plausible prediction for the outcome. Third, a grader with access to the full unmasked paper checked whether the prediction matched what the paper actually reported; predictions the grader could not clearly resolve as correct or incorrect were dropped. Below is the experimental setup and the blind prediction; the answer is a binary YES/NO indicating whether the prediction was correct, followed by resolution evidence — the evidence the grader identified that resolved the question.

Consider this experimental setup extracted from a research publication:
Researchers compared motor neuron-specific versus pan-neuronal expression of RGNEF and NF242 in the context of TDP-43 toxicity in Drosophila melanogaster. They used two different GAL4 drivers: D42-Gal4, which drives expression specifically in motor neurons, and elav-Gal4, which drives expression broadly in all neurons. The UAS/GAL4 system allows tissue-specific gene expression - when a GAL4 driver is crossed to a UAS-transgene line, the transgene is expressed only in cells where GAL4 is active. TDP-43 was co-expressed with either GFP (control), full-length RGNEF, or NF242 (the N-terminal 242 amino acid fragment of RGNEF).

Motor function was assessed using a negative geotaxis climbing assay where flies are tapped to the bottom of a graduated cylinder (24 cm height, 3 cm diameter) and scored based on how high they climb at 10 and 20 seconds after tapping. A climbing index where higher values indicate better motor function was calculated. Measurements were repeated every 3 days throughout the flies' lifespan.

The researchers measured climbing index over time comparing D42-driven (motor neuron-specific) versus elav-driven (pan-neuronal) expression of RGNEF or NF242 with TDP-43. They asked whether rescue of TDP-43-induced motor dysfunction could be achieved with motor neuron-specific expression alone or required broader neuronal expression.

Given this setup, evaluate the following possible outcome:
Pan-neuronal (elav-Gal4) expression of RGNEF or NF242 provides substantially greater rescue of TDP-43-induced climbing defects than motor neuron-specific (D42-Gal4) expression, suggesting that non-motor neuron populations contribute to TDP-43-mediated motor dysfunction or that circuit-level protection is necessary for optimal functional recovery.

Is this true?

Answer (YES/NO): NO